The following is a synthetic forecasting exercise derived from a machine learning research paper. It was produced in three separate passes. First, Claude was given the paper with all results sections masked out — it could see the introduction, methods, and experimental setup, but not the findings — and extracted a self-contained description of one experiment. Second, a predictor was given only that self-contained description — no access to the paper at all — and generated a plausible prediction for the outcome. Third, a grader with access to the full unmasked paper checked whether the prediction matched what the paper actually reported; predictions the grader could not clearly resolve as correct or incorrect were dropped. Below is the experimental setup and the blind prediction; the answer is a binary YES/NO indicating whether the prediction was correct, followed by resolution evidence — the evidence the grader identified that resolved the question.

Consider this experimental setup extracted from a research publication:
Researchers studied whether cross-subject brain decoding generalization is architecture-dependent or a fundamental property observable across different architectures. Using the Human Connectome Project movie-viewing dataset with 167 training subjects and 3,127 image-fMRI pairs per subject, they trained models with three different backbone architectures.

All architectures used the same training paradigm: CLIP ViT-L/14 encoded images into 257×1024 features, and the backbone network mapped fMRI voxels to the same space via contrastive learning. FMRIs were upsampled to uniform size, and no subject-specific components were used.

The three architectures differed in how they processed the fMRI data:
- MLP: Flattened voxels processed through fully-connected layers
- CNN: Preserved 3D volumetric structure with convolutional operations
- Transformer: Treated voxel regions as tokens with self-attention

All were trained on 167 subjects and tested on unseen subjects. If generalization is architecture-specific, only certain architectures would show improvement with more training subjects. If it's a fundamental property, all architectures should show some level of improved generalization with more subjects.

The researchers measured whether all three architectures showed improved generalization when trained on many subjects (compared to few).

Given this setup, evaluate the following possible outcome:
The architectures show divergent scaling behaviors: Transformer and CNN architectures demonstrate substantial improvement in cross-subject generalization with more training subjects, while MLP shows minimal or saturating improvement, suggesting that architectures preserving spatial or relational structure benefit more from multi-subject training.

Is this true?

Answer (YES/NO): NO